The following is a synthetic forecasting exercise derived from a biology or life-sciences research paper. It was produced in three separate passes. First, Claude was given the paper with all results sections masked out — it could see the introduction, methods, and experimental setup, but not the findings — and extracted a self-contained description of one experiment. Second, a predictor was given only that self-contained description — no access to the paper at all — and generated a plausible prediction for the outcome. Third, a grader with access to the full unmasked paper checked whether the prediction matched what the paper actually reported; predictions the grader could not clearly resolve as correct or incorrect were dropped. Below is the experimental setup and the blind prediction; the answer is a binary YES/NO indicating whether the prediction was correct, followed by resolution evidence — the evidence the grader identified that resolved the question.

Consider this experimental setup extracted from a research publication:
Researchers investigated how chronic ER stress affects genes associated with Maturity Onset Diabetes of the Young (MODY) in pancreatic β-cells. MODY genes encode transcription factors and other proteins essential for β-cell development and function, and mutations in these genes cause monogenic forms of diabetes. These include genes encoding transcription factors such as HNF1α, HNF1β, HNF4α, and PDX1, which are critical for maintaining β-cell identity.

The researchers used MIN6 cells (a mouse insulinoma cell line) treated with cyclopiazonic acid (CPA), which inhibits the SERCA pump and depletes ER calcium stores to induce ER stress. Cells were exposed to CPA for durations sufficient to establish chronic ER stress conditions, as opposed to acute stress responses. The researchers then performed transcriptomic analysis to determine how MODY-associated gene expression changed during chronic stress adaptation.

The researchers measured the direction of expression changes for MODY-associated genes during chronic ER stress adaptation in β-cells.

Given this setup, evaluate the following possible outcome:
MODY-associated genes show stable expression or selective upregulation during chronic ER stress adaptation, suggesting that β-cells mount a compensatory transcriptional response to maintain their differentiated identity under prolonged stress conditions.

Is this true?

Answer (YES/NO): NO